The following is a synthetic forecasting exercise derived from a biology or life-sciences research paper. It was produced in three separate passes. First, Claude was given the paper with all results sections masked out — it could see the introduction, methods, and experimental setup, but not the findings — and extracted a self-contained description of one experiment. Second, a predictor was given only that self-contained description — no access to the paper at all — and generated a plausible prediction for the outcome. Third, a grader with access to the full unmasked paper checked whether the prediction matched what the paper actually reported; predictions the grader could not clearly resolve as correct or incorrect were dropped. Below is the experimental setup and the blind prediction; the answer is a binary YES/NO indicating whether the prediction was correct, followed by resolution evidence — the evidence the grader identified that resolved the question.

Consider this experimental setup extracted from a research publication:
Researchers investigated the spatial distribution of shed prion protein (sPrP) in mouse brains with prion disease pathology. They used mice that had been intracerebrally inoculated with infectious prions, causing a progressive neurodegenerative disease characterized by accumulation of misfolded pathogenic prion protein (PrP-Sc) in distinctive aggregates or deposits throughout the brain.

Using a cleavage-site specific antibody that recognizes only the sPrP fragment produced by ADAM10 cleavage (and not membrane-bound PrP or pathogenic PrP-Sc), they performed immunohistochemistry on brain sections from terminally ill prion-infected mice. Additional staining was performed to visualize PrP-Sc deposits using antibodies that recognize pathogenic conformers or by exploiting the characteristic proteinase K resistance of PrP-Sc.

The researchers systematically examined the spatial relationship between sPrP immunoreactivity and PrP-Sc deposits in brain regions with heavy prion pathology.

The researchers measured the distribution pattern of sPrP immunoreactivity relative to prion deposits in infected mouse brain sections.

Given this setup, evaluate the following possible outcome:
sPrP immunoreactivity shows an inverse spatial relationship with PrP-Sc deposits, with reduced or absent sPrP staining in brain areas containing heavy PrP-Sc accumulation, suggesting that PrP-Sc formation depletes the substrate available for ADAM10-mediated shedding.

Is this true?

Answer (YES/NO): NO